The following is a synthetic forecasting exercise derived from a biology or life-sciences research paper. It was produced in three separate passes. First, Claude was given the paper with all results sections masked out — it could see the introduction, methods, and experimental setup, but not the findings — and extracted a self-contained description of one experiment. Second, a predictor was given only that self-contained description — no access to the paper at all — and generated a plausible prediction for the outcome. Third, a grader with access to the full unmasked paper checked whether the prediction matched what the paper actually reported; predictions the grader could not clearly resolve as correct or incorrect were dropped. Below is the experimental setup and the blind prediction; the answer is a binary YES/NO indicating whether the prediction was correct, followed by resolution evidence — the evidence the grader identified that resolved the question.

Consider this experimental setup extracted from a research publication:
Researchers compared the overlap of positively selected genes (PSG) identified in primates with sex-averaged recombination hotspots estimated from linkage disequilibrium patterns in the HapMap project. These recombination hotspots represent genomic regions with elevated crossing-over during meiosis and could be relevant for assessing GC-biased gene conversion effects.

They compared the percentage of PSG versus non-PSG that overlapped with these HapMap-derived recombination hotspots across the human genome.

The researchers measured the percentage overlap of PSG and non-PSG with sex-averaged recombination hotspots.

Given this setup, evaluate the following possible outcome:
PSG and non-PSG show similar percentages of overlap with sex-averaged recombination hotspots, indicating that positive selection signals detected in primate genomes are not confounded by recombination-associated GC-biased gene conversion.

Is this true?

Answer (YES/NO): YES